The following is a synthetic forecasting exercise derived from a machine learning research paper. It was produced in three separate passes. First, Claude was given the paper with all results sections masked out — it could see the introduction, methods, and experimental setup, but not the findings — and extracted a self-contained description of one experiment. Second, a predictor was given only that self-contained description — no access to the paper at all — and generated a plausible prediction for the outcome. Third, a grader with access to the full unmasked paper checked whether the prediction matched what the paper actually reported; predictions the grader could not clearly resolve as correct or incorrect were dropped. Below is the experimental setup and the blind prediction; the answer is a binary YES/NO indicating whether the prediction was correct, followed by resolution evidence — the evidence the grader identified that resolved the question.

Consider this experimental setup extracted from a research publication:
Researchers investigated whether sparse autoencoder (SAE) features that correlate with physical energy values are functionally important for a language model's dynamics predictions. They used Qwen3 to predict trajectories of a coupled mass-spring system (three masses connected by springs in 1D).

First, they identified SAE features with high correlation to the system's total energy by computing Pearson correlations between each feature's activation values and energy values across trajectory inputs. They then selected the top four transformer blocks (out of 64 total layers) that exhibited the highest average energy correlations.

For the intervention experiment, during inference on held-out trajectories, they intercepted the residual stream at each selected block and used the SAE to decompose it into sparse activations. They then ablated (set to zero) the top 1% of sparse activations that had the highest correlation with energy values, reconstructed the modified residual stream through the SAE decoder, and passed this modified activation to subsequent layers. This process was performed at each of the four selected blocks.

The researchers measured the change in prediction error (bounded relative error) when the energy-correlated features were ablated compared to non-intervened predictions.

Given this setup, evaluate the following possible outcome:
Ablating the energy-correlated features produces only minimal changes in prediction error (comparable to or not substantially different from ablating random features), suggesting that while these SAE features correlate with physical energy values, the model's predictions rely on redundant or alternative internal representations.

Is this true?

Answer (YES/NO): NO